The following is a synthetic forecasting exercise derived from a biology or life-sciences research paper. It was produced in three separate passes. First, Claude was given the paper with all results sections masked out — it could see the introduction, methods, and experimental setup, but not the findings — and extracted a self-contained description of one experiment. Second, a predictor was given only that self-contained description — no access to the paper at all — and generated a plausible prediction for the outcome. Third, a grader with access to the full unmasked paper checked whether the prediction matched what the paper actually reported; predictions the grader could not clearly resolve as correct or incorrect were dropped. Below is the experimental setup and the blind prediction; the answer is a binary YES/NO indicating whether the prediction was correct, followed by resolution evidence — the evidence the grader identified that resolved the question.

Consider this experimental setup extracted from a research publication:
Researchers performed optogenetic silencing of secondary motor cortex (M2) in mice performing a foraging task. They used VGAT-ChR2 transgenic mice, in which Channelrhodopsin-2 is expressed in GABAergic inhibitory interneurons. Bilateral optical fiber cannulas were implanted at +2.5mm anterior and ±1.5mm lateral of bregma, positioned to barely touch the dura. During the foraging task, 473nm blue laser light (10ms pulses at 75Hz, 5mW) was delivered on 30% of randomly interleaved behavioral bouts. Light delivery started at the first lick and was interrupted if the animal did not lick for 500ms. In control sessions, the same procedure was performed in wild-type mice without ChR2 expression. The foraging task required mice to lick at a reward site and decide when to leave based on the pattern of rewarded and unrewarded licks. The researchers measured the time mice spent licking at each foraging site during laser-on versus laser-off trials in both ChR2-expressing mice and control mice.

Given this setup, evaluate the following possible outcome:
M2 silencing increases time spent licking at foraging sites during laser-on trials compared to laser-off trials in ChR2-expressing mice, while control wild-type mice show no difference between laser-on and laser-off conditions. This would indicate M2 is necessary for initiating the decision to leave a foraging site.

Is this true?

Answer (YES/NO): NO